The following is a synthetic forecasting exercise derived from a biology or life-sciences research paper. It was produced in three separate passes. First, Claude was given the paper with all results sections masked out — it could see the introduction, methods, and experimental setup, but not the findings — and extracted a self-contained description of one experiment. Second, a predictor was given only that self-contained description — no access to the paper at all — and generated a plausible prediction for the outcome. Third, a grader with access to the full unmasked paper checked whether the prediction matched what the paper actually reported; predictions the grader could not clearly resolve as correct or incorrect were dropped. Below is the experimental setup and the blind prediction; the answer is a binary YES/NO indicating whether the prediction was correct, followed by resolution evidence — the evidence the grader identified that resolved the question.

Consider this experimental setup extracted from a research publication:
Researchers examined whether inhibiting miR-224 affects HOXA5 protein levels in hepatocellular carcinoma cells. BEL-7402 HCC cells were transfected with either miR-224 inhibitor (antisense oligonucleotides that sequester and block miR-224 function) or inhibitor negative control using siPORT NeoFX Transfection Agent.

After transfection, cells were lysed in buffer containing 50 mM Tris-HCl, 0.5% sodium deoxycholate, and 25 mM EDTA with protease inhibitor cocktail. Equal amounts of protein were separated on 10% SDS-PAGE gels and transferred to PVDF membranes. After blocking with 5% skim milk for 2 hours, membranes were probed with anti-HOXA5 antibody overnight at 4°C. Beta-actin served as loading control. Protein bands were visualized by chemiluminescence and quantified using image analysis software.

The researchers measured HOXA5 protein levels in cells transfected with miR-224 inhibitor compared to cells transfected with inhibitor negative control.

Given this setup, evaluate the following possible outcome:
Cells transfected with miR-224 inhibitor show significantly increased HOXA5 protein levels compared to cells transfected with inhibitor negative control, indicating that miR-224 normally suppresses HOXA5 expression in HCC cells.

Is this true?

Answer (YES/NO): YES